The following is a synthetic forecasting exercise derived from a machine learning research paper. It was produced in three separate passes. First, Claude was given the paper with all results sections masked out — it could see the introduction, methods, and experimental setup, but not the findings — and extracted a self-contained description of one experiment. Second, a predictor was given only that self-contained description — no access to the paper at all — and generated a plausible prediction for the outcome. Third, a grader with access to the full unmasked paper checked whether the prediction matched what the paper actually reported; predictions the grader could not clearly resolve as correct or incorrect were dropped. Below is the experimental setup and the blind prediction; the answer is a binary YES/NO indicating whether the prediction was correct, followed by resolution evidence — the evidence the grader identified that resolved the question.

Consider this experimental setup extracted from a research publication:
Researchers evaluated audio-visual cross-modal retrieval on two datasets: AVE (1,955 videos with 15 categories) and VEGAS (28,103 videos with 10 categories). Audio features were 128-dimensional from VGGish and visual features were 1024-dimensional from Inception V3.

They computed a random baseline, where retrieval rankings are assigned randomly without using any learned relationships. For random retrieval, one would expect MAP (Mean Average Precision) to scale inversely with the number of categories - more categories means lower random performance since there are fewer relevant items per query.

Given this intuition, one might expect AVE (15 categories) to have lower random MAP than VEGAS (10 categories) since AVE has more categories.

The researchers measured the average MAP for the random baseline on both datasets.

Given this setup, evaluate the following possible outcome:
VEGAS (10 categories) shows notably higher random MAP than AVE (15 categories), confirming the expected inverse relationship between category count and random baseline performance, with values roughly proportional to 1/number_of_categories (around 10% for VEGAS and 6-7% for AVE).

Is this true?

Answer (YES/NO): NO